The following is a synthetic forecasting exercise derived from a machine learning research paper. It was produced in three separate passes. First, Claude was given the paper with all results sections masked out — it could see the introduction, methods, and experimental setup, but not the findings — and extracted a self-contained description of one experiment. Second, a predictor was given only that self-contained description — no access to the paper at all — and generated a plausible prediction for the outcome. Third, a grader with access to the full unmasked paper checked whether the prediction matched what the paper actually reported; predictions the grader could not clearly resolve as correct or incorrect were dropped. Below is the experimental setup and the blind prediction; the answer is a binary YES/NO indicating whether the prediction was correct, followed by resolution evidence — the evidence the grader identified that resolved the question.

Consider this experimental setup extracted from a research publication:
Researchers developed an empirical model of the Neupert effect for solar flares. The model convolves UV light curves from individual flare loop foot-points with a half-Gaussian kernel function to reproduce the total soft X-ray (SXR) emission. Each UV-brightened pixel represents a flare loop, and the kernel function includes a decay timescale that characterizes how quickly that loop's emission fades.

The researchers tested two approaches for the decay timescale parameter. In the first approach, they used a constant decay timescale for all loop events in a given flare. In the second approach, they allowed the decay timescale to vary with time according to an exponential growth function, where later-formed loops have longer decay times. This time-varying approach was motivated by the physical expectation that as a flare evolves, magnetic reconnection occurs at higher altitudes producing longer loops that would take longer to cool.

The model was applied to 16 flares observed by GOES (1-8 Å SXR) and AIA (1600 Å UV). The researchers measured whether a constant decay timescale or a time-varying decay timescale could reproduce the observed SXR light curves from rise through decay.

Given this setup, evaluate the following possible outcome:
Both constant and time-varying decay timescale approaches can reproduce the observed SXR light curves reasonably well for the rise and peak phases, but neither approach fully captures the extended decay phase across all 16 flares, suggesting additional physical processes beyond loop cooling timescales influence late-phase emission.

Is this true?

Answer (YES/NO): NO